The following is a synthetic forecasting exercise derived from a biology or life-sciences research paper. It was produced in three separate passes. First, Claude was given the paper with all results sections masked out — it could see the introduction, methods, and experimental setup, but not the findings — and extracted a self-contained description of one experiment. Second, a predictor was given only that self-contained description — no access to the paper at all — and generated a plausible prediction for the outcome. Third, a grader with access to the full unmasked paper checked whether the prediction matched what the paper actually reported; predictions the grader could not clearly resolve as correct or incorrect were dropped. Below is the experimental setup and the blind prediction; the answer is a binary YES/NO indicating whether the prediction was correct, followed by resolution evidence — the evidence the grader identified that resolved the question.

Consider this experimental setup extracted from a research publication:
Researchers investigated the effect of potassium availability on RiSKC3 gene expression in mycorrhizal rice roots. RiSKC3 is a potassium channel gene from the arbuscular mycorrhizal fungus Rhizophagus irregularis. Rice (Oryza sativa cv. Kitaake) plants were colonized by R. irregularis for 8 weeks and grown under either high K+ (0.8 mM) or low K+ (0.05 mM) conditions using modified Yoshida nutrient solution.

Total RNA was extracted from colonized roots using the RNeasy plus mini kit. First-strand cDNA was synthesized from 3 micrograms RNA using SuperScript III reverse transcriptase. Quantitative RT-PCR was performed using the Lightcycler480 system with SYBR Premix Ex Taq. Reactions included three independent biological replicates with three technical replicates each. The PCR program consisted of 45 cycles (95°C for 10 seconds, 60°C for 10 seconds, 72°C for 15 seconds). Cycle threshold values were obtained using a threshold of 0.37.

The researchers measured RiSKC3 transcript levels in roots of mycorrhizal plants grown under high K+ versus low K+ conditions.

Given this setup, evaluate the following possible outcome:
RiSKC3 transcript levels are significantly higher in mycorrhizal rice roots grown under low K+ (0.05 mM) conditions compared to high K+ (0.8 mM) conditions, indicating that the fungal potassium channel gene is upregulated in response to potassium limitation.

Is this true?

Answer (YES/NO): NO